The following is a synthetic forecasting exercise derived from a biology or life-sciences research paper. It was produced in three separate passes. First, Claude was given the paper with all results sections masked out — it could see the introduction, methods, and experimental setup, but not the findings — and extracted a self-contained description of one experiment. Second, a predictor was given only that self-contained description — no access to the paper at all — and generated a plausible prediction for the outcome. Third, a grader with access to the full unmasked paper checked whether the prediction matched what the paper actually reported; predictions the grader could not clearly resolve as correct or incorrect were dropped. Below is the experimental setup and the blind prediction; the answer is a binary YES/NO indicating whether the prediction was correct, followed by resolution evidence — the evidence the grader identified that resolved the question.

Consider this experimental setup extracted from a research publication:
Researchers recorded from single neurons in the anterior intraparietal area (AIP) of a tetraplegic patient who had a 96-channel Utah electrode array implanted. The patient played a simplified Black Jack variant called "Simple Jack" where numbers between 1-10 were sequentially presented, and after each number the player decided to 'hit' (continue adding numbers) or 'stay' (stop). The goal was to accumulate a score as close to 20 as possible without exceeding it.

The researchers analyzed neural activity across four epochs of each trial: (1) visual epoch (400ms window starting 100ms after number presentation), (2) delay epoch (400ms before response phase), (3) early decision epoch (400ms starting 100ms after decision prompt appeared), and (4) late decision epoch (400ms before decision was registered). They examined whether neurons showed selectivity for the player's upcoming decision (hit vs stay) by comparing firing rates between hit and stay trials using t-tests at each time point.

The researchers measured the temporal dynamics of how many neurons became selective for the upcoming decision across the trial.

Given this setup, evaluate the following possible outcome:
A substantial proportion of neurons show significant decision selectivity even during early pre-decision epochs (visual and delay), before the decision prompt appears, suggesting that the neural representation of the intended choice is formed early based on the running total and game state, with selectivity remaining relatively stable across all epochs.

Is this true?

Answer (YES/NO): NO